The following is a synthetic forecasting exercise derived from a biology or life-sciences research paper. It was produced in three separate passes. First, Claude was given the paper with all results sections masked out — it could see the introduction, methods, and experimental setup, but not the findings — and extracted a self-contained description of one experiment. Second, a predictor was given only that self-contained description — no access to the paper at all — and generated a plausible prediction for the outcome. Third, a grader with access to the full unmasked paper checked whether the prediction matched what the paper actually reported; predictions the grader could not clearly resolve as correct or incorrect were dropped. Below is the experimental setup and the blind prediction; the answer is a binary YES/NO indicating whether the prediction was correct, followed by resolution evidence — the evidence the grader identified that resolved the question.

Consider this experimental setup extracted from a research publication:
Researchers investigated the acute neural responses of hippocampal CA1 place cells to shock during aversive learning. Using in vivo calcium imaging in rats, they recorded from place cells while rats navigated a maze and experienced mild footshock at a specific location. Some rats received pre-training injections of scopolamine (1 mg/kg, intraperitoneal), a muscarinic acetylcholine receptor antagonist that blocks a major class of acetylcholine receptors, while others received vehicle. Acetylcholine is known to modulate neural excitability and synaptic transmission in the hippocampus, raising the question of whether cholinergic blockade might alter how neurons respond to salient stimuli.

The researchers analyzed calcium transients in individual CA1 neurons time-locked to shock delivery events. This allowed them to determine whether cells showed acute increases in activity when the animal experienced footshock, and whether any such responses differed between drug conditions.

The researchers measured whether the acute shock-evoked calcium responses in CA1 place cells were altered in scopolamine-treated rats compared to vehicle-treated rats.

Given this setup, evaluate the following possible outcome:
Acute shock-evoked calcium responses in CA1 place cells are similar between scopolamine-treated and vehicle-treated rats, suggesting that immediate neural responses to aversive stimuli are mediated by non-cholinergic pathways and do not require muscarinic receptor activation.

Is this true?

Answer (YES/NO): YES